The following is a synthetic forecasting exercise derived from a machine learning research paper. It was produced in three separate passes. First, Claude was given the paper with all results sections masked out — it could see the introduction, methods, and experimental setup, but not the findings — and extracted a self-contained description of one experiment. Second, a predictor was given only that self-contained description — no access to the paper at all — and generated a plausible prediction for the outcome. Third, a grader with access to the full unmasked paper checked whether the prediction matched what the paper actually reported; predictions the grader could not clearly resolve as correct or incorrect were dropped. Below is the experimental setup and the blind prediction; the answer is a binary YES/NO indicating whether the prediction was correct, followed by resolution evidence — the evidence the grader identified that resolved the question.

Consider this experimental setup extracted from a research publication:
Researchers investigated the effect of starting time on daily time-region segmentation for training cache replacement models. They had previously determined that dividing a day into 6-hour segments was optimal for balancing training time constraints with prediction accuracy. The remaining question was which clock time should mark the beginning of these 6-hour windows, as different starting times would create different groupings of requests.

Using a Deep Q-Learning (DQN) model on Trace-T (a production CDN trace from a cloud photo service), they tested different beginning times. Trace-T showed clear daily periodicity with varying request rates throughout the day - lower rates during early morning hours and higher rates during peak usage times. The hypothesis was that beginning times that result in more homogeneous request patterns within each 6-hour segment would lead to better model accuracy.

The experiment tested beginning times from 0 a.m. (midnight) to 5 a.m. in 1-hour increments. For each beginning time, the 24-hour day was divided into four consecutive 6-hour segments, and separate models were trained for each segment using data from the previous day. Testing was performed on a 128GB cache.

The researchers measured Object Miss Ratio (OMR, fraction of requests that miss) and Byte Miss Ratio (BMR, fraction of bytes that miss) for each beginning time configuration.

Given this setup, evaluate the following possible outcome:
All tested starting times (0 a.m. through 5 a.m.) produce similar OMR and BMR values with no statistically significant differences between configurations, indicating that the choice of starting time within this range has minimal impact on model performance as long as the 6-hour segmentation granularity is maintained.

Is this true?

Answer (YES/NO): NO